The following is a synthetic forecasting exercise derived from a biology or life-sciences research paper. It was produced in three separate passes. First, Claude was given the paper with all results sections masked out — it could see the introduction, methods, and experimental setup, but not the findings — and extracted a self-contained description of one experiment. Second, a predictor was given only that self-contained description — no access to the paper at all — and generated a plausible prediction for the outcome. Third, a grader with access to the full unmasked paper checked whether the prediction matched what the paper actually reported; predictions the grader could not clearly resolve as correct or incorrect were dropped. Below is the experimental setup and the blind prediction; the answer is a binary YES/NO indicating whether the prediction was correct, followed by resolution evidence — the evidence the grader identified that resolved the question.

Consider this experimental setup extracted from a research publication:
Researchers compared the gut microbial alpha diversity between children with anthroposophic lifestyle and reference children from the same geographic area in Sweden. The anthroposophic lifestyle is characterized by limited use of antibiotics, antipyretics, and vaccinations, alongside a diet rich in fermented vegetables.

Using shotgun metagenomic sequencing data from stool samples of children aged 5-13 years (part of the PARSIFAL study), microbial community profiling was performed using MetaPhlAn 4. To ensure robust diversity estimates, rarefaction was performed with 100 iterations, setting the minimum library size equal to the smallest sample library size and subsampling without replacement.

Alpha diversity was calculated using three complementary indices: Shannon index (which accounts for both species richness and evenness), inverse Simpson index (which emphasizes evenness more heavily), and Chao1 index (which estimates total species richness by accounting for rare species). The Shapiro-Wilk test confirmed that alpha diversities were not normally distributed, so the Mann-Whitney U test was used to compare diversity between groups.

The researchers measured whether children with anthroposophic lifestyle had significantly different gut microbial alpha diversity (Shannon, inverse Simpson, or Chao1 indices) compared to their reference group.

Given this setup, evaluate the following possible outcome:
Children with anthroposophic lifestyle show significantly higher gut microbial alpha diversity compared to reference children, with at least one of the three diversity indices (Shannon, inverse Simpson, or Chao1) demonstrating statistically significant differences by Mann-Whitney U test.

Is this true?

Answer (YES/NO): NO